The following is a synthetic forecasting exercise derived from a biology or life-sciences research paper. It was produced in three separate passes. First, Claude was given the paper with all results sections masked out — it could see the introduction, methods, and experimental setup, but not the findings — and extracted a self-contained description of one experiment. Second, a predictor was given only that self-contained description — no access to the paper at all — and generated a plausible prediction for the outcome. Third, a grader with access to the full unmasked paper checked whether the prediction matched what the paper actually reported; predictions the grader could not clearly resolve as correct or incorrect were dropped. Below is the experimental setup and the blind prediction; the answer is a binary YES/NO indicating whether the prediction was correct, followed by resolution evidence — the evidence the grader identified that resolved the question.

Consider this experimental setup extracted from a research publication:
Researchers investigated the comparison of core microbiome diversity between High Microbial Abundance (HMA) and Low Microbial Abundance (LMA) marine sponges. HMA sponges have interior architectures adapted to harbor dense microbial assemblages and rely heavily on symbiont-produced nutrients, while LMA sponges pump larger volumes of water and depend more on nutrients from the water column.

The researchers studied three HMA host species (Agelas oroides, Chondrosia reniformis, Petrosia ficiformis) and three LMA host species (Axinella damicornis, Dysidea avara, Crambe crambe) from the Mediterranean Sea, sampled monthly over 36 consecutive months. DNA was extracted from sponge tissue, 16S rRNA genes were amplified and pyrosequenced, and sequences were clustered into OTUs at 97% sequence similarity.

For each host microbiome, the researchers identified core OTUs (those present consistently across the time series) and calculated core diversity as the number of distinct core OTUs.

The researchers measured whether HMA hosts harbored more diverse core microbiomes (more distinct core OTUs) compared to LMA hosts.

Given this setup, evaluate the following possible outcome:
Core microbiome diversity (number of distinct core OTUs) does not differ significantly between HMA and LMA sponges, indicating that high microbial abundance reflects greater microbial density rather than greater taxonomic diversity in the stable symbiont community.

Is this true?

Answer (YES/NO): NO